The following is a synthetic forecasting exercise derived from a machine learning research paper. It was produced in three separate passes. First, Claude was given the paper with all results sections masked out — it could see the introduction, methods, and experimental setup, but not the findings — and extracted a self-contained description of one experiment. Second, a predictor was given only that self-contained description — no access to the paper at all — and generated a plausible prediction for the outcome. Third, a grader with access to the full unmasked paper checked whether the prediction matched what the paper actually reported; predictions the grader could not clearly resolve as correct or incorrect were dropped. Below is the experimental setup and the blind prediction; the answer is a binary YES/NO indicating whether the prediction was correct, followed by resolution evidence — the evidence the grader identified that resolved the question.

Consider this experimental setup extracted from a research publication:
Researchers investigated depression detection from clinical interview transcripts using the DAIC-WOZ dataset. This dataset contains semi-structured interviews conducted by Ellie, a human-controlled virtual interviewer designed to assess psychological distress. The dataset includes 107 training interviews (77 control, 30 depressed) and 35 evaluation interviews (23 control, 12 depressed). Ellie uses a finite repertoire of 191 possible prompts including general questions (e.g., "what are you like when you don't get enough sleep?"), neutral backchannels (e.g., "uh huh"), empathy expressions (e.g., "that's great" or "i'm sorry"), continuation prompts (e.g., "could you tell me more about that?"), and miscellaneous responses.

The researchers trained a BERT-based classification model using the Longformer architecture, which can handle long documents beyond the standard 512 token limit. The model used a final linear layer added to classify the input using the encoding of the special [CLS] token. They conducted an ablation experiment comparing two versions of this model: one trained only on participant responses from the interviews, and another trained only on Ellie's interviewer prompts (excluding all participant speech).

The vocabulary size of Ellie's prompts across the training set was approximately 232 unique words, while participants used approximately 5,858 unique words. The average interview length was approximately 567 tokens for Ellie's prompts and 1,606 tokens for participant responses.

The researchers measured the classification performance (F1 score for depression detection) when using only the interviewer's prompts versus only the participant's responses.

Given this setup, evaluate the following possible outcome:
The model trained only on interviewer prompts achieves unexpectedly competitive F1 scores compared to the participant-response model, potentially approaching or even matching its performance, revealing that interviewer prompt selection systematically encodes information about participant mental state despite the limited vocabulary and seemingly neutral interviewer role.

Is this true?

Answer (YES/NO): YES